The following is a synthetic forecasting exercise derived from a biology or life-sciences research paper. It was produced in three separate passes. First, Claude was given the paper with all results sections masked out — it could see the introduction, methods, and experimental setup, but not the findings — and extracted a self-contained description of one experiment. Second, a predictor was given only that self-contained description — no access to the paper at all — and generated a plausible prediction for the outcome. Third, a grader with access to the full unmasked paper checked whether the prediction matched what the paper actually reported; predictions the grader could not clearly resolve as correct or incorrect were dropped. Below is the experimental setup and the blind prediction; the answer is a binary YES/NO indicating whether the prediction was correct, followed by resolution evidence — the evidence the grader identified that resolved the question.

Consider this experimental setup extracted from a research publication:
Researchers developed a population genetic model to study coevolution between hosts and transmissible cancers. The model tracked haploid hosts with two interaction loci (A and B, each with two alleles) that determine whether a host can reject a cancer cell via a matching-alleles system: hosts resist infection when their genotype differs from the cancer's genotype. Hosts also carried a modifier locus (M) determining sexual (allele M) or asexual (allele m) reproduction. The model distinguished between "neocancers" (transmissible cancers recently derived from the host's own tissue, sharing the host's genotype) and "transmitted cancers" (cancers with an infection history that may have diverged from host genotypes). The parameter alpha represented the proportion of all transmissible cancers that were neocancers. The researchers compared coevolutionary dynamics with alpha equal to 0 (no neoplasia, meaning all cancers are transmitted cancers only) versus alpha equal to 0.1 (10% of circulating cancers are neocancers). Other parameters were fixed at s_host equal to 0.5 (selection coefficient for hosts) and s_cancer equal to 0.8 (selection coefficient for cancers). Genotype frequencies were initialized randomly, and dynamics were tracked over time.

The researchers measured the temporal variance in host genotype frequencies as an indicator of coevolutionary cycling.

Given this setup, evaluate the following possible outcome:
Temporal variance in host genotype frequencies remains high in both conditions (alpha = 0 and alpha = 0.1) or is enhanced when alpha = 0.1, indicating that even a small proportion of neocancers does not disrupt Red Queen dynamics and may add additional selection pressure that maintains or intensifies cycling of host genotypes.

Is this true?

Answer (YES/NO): NO